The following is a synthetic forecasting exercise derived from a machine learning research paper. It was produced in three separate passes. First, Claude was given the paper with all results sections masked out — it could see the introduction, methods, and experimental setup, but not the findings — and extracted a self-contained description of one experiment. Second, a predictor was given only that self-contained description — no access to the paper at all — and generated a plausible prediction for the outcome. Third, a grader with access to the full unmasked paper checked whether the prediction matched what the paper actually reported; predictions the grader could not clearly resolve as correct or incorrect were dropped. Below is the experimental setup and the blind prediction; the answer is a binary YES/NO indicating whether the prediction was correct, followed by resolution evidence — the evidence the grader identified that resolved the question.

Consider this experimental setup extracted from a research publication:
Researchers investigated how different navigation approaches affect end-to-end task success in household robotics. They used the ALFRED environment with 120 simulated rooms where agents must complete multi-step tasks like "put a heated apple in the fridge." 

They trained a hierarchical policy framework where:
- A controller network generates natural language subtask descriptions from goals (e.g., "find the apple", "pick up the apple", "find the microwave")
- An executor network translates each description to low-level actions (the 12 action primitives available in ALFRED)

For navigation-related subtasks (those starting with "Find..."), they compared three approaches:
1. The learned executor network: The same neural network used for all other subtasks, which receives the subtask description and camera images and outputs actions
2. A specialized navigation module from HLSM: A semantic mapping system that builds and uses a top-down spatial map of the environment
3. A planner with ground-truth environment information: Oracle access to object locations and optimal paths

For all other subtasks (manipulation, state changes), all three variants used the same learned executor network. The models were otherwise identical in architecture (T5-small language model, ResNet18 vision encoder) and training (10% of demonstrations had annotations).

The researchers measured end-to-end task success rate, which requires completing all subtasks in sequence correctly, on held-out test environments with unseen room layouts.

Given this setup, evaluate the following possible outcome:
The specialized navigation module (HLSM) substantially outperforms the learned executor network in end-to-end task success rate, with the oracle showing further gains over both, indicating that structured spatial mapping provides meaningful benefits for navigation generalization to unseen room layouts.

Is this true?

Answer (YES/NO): YES